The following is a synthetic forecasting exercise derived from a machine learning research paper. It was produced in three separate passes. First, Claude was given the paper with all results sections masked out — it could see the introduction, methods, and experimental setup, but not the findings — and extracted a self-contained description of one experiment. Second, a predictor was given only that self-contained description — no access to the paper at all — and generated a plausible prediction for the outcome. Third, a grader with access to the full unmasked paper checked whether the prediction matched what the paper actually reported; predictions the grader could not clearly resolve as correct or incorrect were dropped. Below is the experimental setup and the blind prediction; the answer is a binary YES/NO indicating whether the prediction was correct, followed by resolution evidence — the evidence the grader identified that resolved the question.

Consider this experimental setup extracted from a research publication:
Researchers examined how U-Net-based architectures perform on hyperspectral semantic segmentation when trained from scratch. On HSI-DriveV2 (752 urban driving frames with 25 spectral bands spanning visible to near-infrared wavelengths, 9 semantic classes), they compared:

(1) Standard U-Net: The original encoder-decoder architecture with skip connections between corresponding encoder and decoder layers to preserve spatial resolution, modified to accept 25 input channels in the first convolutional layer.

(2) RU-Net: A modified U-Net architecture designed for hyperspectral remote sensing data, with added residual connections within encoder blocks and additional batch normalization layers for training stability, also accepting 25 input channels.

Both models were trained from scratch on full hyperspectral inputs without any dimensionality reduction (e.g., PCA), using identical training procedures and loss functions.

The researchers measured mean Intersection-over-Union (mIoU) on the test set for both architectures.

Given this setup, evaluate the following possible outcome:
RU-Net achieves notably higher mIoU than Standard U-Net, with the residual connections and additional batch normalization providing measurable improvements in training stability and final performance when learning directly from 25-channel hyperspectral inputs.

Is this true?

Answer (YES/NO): NO